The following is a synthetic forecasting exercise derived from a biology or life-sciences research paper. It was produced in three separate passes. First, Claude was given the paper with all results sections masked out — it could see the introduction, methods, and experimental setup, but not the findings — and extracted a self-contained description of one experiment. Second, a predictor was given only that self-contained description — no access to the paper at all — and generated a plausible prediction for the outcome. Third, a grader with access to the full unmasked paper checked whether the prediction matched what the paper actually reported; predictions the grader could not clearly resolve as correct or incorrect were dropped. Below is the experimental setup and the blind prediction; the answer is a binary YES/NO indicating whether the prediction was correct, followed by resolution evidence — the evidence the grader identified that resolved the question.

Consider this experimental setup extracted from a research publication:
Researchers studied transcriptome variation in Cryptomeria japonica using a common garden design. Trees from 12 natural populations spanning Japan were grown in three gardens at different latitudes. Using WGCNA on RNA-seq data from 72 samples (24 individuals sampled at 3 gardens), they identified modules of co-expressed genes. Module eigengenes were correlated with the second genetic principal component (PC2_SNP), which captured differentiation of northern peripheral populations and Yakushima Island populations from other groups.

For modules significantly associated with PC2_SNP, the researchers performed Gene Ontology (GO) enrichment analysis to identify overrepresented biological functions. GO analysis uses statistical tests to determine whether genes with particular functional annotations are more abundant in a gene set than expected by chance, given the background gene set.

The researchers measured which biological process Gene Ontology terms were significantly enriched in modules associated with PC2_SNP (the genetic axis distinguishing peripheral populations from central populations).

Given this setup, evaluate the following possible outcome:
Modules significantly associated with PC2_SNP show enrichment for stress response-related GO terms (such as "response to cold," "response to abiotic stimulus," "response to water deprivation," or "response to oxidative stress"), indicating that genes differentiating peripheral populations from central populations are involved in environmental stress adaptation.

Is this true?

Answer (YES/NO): YES